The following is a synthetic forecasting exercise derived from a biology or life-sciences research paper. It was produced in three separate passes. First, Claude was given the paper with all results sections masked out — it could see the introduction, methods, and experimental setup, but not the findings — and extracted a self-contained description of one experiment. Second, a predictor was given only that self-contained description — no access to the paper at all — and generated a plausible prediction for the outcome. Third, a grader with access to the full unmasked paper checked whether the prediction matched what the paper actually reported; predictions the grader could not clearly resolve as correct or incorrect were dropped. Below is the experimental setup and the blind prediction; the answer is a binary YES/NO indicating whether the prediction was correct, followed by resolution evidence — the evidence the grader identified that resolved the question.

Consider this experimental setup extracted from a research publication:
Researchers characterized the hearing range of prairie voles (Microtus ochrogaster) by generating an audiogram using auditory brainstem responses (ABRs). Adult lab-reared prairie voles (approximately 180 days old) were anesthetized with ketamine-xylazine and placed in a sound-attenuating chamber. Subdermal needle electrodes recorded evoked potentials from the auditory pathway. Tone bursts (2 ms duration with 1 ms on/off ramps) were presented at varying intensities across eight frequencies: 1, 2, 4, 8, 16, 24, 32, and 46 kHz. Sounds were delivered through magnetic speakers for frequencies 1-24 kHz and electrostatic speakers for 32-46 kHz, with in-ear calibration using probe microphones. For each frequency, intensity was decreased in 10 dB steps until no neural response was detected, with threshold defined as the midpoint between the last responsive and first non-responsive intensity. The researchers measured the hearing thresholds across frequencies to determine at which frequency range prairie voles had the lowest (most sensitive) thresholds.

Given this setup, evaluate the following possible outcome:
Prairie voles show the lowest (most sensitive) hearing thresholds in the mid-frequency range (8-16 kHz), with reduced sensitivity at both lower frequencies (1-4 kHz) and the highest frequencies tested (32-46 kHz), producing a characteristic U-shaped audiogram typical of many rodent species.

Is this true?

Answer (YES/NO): NO